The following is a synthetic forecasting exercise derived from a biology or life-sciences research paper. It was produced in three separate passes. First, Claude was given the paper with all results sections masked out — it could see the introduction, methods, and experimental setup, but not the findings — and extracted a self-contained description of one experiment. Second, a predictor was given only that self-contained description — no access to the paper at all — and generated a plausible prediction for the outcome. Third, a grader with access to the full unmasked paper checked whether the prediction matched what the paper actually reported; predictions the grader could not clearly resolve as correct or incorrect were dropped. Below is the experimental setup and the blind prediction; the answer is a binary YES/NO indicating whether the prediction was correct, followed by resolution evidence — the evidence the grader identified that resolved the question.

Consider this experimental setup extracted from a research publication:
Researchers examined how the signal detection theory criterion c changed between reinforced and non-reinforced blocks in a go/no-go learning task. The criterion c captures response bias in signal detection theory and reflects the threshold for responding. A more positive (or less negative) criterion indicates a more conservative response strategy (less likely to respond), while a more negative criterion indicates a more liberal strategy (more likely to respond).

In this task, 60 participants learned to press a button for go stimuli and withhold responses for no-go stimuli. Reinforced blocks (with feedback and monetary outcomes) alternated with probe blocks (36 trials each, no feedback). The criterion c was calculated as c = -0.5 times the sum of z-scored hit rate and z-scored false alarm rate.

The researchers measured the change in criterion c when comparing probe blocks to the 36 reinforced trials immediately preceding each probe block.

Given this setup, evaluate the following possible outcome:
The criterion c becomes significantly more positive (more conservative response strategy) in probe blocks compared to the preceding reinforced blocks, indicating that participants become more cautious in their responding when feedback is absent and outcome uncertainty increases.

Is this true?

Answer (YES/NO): NO